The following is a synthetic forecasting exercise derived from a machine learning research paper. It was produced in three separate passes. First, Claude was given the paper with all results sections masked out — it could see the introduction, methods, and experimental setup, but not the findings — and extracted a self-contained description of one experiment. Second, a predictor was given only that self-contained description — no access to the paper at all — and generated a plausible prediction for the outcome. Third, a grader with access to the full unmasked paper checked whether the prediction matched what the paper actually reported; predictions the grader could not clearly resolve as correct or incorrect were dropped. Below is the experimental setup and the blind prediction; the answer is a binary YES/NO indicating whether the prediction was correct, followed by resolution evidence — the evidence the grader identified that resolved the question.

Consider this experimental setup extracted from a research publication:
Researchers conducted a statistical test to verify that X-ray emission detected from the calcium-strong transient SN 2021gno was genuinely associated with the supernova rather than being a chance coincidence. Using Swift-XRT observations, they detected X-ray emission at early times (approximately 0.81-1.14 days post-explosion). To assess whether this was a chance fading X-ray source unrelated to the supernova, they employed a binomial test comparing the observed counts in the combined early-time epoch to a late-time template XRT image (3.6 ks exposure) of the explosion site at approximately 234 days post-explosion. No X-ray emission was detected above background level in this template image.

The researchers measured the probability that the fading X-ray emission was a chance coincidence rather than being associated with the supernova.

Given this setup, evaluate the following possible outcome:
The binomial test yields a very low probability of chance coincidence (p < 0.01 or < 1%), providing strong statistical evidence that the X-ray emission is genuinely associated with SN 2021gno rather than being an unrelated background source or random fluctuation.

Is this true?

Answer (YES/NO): YES